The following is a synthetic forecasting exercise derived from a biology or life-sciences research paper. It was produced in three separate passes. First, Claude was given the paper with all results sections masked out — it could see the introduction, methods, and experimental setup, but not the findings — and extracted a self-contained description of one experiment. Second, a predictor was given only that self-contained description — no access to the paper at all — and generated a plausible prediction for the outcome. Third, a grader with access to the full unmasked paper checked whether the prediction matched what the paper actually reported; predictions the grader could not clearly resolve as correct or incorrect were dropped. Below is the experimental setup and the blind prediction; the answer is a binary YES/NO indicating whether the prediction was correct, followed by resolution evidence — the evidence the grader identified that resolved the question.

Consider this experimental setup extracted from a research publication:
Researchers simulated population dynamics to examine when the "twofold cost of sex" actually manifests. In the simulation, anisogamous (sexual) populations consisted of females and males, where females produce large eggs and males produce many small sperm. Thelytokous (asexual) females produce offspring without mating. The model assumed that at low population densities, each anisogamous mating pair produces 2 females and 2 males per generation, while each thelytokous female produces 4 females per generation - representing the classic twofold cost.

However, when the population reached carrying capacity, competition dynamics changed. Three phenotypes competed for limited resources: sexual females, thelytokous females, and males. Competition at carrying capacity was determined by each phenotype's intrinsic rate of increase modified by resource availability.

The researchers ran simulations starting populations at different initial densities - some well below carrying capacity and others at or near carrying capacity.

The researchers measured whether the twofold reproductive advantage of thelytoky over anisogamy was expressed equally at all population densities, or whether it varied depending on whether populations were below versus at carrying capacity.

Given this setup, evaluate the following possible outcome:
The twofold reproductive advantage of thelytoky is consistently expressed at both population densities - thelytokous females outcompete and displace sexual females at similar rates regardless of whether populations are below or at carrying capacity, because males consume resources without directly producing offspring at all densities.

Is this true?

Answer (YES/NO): NO